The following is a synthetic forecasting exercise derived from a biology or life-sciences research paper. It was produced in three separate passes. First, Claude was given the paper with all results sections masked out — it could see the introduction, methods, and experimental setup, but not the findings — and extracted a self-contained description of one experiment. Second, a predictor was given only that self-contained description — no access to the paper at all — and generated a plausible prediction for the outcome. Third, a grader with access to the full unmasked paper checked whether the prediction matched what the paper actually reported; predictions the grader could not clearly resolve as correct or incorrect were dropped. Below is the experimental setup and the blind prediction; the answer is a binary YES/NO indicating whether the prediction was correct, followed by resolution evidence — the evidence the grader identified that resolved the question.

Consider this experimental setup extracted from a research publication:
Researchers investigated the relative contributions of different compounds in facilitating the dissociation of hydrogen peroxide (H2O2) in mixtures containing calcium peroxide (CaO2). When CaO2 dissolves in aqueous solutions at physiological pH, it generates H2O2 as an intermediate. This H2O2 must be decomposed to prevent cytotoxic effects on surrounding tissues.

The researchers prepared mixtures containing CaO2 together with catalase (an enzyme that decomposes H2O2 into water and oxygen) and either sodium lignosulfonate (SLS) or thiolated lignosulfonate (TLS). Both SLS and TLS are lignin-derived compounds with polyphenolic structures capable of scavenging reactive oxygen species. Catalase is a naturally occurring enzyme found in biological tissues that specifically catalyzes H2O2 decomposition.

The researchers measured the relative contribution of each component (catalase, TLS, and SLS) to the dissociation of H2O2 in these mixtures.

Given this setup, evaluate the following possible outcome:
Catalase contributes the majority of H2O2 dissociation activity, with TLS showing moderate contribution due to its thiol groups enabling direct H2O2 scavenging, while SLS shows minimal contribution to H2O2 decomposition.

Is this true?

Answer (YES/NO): YES